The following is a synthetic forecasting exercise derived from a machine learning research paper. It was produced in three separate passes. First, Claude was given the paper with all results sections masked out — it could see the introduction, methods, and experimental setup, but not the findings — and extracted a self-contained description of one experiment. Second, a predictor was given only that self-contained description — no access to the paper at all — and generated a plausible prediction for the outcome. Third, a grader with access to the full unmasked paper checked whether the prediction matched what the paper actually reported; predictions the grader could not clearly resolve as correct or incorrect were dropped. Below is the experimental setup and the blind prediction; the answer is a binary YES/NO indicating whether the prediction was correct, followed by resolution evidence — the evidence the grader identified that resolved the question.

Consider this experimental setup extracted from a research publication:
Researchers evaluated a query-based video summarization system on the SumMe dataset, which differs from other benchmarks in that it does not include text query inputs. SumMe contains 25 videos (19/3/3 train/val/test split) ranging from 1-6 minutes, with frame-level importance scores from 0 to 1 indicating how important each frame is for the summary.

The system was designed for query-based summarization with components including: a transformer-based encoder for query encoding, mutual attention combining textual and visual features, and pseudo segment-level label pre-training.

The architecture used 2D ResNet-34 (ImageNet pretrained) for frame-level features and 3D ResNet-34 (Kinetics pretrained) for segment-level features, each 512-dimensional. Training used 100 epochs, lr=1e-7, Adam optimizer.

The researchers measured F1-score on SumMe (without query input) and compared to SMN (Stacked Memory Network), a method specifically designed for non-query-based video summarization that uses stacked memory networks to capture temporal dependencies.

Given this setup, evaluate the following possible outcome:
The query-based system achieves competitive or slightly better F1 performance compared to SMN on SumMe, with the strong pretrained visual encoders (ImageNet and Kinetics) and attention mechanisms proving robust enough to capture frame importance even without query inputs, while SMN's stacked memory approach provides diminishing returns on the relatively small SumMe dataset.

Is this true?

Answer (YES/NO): NO